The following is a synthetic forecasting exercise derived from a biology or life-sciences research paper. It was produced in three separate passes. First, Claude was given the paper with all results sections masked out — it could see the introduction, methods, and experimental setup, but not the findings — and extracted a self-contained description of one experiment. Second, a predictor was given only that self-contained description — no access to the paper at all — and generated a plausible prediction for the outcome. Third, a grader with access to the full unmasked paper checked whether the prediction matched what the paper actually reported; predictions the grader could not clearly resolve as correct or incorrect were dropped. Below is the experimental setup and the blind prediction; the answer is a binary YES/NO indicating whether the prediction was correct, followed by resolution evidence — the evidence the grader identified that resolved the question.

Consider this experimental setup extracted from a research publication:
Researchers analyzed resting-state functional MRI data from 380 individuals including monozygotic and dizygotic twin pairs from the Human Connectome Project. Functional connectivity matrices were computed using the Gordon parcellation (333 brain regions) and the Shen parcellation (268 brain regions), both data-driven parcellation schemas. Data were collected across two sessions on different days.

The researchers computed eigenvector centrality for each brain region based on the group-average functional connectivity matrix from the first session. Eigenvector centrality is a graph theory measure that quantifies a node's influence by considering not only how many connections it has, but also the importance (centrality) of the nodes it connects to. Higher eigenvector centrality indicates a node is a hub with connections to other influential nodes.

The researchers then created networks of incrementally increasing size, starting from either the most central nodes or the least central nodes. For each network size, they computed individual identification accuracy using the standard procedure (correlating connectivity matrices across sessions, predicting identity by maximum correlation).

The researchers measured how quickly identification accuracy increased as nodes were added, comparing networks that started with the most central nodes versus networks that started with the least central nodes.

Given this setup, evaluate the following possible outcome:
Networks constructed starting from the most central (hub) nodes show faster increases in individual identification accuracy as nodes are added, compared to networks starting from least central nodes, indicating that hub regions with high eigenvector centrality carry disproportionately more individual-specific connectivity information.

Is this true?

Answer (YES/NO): YES